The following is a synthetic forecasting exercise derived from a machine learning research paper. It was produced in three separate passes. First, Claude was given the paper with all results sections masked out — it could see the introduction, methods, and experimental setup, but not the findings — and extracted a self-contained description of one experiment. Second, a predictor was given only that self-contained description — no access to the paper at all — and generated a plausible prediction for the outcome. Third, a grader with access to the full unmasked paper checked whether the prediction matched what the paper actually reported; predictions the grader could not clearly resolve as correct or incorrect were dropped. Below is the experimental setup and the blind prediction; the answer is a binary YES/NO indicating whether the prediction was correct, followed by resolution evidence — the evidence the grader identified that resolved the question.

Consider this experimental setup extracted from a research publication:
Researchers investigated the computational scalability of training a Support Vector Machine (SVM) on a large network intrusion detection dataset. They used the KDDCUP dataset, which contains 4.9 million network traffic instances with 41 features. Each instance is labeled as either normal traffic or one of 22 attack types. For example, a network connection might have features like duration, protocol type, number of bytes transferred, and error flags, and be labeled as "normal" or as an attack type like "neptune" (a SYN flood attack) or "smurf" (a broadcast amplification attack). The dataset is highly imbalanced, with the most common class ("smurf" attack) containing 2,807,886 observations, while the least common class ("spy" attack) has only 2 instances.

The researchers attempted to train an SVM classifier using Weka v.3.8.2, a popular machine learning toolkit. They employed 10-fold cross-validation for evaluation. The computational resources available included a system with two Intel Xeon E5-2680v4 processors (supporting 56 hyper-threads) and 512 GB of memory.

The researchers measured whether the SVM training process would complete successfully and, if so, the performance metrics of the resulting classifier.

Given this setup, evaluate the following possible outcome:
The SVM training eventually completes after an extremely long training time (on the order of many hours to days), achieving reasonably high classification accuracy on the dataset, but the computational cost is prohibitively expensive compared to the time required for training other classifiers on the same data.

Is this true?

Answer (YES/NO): NO